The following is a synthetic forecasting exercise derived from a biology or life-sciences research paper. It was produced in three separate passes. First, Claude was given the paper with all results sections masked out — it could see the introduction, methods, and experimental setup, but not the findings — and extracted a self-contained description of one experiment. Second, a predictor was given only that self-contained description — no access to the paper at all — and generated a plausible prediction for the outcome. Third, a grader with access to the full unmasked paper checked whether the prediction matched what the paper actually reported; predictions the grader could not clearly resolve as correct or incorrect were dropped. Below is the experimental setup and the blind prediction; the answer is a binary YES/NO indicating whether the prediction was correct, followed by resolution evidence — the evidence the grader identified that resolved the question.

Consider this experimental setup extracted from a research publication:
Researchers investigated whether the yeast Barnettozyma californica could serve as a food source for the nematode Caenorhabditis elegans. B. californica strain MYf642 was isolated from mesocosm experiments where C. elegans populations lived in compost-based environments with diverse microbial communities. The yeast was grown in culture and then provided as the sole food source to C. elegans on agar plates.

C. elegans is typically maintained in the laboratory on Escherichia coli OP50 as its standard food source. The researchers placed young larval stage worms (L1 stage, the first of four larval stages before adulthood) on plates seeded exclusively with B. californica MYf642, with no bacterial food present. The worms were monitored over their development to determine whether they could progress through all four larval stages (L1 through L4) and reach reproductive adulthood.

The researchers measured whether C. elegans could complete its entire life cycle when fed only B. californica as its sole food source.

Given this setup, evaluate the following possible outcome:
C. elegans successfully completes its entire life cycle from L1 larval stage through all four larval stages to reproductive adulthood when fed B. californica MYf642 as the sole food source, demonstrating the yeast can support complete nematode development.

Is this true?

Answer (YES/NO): YES